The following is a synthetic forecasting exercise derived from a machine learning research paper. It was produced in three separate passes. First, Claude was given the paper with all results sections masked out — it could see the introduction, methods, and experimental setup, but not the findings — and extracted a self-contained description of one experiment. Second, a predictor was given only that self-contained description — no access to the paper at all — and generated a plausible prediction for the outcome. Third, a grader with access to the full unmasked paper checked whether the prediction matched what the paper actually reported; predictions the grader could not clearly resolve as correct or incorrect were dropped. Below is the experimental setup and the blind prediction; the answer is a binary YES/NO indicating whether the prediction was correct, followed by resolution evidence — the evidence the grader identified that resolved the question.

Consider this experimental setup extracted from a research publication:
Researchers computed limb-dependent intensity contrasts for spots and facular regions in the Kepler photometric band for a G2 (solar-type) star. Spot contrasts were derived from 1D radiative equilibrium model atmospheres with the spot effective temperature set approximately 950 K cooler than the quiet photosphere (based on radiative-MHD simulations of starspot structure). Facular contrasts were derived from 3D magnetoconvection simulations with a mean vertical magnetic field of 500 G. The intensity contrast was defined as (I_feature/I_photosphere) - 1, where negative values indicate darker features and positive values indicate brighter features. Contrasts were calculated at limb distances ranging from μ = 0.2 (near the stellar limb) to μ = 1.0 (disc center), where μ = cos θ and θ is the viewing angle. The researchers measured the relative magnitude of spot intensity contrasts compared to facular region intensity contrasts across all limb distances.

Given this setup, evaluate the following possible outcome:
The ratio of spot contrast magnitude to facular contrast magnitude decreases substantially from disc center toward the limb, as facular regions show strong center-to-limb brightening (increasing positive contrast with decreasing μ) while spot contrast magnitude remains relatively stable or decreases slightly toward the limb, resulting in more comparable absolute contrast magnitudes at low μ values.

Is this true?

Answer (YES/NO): NO